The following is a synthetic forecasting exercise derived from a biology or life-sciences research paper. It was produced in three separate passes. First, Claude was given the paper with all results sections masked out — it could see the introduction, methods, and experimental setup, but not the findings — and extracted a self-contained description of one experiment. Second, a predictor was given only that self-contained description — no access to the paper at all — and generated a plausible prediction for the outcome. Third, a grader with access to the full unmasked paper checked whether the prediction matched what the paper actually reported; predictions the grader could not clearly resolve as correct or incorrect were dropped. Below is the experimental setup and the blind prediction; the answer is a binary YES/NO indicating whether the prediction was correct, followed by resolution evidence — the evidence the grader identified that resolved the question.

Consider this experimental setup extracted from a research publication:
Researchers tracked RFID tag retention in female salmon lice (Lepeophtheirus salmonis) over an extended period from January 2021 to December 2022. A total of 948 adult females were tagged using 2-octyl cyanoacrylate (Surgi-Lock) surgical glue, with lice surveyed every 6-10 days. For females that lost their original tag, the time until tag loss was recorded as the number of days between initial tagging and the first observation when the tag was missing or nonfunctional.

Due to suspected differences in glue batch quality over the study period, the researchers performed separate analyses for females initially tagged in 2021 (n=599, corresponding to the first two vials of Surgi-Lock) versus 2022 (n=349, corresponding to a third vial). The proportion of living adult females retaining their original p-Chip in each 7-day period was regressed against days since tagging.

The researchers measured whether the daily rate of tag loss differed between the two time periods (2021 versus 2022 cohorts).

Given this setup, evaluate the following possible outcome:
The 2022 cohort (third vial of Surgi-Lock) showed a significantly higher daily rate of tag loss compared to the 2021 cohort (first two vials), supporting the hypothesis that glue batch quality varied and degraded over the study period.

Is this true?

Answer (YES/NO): YES